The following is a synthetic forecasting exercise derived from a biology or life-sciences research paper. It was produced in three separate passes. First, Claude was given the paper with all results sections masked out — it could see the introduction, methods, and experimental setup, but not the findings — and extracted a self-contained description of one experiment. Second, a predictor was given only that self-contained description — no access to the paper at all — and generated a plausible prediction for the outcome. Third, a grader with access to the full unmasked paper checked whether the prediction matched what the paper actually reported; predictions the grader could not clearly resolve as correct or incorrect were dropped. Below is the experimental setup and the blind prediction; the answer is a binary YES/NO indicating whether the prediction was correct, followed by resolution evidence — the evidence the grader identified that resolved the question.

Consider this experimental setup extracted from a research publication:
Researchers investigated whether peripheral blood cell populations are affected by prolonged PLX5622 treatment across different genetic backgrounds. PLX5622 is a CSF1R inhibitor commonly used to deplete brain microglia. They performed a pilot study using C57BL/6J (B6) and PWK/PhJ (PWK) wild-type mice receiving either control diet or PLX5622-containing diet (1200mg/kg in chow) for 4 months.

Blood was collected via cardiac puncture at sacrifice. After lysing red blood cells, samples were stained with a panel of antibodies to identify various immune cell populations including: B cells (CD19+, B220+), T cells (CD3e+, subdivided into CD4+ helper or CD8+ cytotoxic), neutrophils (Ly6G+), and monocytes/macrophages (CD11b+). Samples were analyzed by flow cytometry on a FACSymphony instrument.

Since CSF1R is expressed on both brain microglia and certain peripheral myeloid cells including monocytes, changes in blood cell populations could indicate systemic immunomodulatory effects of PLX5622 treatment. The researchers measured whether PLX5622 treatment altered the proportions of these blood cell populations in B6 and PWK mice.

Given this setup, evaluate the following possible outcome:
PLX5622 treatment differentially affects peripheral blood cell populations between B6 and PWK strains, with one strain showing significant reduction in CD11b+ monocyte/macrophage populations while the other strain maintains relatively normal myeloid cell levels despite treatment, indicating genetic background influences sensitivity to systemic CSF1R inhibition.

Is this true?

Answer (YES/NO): NO